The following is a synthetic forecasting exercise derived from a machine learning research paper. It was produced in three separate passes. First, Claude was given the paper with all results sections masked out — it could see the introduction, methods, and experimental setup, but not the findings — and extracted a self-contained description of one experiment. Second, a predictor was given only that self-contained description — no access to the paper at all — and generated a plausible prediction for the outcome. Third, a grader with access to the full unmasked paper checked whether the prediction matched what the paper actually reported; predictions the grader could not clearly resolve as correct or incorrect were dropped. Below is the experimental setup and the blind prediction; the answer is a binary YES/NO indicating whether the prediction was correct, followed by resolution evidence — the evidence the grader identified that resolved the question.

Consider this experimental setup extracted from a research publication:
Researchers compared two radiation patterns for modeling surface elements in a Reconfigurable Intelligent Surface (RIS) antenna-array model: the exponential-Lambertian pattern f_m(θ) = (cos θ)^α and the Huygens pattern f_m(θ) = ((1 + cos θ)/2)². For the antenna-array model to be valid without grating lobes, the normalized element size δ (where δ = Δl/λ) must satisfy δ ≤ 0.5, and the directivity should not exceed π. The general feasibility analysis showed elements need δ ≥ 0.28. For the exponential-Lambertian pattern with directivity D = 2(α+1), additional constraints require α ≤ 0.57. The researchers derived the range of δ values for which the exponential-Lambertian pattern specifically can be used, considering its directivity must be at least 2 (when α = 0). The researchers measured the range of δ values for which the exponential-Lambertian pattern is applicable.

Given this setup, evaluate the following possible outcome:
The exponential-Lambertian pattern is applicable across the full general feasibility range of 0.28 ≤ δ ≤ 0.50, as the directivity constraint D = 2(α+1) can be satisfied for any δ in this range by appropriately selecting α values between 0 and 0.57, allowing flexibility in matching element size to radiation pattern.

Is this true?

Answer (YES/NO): NO